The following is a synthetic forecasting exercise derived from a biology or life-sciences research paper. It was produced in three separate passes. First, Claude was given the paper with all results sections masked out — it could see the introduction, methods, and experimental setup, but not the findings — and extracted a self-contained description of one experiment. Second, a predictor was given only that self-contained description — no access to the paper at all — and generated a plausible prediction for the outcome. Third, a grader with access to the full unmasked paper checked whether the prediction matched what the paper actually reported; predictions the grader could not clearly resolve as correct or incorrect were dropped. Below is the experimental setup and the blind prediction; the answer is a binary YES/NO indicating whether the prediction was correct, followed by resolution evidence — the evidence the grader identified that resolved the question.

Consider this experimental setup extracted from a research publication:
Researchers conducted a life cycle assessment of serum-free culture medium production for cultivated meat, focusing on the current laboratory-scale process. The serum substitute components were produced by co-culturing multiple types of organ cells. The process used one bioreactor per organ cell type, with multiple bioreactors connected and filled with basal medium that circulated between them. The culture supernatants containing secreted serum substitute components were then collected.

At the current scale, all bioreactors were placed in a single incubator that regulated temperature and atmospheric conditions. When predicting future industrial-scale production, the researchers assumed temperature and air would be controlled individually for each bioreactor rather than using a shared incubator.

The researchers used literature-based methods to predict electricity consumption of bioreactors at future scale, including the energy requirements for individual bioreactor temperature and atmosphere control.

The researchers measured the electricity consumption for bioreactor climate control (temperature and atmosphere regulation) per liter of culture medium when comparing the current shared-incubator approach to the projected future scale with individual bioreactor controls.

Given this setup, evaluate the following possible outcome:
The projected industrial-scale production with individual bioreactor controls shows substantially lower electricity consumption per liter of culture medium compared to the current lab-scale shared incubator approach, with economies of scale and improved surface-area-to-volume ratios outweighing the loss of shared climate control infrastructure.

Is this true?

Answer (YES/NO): NO